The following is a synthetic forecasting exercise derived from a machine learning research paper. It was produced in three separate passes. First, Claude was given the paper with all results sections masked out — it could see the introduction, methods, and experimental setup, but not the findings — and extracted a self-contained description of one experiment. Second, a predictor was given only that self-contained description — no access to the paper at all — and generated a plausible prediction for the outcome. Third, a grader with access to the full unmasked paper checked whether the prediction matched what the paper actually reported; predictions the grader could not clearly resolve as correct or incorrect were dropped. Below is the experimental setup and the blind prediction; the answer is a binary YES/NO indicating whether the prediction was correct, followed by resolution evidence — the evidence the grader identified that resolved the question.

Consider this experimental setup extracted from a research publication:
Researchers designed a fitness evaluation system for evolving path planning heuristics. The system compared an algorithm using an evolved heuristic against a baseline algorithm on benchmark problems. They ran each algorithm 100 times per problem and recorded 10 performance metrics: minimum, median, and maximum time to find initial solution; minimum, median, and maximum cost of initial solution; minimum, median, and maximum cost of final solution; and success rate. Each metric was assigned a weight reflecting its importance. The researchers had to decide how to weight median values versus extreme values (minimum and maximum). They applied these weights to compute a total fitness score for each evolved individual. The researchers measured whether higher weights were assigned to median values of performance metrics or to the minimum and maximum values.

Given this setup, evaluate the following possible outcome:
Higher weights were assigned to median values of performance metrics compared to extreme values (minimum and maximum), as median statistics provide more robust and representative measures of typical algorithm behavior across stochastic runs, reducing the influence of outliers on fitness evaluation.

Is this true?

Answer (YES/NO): YES